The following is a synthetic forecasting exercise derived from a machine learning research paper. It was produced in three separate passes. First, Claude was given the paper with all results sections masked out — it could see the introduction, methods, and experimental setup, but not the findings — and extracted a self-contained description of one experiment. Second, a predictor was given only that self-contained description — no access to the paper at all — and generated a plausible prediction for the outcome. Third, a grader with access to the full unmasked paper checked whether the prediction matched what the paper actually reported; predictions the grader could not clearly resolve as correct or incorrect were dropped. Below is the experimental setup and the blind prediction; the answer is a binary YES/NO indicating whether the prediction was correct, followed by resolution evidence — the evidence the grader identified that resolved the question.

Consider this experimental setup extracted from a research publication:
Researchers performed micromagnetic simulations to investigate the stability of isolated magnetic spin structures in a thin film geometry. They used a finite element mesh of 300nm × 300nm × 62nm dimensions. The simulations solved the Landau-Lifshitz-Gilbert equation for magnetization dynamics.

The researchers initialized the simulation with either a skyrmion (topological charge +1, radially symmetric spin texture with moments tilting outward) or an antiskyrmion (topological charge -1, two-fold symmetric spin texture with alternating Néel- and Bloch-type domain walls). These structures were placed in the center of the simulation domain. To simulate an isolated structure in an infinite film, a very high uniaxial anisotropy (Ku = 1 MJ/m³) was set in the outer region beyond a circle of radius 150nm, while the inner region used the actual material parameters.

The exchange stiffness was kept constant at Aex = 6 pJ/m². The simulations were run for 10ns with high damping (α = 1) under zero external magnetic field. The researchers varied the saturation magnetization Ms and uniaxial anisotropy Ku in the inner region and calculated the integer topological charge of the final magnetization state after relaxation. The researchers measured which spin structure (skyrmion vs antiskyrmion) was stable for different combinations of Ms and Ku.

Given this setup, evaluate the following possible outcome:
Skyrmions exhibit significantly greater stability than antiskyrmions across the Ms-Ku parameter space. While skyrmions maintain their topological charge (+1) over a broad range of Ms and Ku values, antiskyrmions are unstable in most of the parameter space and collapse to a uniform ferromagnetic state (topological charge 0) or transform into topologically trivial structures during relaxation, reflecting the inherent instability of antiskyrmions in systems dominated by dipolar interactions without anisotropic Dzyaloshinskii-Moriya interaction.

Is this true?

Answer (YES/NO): NO